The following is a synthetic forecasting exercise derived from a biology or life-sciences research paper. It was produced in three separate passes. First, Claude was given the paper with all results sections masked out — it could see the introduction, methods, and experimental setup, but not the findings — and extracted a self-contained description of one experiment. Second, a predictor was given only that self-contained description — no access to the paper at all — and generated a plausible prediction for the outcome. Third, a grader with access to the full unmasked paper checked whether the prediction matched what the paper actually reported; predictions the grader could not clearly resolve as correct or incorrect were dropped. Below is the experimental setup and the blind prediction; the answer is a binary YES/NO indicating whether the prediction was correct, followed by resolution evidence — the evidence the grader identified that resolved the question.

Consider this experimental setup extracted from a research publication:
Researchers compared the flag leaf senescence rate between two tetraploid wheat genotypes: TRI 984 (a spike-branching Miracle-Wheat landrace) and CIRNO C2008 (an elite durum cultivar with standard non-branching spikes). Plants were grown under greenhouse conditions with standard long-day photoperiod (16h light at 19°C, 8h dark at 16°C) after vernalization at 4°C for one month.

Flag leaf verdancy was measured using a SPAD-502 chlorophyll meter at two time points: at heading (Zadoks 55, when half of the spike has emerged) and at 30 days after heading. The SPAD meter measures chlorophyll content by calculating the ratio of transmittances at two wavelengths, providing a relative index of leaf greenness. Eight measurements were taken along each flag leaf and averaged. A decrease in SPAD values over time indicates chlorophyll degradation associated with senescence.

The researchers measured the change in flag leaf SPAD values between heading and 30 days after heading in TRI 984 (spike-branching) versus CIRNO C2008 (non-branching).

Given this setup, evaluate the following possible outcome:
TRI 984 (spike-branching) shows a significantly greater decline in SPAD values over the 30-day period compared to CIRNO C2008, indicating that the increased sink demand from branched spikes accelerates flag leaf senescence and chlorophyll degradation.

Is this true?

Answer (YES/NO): YES